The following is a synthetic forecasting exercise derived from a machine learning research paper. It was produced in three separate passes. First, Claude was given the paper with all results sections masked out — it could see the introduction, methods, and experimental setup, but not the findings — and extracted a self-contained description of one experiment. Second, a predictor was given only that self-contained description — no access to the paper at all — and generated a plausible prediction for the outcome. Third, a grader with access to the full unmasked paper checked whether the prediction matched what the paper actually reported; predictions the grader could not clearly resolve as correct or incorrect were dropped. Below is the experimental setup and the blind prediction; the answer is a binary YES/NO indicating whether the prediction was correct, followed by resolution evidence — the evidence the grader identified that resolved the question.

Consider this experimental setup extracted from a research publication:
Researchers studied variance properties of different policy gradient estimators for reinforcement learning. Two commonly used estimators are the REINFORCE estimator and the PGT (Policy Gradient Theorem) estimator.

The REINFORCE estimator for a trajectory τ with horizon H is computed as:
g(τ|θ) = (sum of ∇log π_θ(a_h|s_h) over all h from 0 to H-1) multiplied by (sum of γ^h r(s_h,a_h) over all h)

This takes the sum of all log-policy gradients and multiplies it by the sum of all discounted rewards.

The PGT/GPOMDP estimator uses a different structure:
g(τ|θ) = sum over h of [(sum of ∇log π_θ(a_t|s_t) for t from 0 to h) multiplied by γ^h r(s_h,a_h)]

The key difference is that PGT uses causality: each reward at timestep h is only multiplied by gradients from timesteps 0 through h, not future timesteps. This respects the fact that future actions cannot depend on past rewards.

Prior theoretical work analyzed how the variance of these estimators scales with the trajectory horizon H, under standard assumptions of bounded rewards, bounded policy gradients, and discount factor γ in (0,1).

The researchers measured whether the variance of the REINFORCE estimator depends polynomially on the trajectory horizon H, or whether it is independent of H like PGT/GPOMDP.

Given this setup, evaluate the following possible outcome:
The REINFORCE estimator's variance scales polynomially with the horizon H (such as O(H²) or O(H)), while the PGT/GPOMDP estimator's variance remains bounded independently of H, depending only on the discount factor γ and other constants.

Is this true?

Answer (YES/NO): YES